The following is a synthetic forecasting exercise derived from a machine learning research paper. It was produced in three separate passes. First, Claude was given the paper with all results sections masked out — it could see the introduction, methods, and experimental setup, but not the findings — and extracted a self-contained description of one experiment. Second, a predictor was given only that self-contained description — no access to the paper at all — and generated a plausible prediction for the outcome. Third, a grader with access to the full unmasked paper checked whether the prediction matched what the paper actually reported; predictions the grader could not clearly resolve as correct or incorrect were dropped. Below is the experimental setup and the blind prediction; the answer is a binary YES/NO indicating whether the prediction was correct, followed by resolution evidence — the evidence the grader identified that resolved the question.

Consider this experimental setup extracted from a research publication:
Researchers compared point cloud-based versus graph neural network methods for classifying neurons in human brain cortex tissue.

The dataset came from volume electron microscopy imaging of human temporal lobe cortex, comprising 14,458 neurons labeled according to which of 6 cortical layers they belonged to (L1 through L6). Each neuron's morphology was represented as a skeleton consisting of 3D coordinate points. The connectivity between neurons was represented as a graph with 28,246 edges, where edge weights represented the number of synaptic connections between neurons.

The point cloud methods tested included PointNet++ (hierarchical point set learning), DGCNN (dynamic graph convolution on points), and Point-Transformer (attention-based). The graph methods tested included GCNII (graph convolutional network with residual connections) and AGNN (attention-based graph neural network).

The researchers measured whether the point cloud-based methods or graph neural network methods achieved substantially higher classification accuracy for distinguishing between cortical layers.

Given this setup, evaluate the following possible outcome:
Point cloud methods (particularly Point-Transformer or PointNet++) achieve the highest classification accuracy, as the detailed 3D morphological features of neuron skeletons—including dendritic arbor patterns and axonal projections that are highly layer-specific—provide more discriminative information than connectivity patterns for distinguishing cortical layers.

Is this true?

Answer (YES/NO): NO